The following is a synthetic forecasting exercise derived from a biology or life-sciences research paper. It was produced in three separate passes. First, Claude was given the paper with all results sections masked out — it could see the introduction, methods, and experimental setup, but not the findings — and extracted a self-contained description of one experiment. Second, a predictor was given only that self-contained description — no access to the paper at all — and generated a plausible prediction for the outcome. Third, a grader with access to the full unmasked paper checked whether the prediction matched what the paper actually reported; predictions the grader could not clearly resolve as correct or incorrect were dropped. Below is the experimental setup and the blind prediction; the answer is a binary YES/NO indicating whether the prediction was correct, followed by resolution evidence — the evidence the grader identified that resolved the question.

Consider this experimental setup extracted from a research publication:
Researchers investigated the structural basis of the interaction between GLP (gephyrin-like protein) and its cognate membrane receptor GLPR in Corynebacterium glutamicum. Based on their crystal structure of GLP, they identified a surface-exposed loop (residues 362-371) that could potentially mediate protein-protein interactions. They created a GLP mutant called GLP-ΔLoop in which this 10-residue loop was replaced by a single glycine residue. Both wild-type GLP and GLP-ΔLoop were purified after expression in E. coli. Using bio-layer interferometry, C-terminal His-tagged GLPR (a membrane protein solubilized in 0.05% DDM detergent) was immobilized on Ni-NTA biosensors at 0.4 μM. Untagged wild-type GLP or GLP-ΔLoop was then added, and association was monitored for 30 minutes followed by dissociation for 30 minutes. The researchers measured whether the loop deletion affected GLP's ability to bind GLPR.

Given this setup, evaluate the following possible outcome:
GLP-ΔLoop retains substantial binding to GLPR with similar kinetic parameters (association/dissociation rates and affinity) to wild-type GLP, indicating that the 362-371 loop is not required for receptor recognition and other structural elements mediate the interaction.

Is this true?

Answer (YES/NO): NO